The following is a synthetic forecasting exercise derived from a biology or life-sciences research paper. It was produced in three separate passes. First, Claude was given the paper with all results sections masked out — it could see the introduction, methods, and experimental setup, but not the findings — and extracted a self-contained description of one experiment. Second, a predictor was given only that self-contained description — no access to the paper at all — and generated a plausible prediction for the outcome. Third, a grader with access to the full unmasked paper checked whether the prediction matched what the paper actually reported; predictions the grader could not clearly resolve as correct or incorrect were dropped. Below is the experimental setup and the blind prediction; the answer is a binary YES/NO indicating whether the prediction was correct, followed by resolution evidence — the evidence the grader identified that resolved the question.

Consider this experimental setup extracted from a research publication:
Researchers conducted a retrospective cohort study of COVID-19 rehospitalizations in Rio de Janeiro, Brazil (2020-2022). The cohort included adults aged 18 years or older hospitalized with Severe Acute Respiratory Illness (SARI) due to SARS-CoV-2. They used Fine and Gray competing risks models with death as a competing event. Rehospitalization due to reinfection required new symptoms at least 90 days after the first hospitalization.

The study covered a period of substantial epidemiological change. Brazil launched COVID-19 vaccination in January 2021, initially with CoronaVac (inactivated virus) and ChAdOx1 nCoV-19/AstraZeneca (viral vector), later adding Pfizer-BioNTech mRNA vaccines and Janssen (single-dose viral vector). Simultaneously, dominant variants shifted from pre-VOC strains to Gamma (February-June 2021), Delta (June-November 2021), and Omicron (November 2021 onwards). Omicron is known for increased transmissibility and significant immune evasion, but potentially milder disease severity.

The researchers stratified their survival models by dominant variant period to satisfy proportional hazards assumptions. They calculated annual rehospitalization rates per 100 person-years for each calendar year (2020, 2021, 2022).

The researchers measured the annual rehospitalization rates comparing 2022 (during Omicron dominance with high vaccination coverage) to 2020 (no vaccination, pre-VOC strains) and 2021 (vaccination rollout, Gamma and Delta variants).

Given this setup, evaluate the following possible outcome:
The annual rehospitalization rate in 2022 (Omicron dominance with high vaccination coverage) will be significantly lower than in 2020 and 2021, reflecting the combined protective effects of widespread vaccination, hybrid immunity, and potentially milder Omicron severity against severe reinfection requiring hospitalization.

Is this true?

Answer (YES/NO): YES